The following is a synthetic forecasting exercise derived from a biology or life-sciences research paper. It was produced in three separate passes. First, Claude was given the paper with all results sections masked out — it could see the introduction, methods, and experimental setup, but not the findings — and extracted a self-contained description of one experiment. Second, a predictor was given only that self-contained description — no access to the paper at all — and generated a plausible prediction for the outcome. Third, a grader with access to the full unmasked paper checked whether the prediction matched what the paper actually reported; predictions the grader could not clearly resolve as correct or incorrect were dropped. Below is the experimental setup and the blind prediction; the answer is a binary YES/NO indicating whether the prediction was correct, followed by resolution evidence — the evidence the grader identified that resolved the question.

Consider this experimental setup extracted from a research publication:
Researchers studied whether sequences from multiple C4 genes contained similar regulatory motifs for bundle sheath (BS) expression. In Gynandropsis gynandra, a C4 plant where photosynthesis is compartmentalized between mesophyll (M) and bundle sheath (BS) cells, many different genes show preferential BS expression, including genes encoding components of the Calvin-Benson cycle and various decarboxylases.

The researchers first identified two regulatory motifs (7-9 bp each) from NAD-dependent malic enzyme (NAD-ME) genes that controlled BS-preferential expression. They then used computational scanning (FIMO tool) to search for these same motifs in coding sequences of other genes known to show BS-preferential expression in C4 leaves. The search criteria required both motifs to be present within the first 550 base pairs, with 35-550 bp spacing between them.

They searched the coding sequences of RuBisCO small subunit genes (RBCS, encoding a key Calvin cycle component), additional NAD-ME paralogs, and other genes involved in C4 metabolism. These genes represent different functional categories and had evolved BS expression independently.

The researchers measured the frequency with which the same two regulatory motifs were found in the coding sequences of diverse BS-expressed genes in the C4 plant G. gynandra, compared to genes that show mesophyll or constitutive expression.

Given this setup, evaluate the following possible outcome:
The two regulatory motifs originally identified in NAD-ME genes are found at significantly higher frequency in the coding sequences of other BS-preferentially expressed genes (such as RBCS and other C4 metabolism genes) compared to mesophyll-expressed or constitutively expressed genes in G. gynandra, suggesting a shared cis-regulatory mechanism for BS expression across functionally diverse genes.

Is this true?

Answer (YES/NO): YES